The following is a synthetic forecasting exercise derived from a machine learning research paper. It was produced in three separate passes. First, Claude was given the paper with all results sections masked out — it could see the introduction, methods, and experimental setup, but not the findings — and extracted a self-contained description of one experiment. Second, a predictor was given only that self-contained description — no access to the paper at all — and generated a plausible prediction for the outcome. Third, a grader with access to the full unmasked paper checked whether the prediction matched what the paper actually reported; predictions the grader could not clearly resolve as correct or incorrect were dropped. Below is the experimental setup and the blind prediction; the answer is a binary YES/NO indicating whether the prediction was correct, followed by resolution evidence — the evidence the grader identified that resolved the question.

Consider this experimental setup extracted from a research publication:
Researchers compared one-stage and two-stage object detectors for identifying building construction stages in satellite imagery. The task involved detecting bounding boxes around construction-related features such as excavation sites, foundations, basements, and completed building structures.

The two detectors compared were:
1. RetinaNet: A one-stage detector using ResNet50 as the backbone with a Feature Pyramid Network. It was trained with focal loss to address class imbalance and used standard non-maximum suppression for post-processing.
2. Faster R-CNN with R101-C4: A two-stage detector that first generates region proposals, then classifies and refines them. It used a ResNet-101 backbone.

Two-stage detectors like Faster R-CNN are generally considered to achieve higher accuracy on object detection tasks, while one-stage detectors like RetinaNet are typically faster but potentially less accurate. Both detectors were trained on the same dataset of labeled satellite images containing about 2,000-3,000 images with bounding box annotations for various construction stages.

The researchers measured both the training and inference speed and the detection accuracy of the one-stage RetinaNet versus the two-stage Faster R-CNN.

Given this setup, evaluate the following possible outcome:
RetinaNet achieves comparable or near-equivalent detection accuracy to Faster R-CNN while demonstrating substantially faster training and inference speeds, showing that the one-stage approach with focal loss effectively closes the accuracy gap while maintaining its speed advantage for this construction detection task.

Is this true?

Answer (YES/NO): YES